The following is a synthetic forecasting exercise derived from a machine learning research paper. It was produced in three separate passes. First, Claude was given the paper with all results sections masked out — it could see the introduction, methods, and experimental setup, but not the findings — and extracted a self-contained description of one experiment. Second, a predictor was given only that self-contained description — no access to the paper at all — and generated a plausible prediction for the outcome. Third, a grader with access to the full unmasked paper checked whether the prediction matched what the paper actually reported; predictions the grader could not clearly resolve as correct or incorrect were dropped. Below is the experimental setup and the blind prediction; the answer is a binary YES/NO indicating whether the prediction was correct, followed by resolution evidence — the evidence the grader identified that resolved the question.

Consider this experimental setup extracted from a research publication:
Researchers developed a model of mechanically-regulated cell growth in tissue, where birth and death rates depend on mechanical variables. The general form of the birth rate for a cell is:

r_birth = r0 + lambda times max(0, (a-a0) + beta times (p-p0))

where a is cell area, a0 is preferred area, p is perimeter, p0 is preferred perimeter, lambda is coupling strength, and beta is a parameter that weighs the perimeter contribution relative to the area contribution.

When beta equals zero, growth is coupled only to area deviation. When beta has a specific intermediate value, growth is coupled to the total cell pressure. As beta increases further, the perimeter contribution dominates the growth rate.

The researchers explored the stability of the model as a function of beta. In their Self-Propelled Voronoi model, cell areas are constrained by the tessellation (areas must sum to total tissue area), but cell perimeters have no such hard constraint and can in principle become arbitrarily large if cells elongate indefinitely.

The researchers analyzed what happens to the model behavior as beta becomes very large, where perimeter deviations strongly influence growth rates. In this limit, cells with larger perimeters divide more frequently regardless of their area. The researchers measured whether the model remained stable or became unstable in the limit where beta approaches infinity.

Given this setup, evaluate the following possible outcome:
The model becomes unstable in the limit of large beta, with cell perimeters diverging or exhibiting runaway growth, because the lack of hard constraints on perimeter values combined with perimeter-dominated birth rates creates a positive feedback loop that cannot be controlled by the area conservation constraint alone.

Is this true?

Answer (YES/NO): YES